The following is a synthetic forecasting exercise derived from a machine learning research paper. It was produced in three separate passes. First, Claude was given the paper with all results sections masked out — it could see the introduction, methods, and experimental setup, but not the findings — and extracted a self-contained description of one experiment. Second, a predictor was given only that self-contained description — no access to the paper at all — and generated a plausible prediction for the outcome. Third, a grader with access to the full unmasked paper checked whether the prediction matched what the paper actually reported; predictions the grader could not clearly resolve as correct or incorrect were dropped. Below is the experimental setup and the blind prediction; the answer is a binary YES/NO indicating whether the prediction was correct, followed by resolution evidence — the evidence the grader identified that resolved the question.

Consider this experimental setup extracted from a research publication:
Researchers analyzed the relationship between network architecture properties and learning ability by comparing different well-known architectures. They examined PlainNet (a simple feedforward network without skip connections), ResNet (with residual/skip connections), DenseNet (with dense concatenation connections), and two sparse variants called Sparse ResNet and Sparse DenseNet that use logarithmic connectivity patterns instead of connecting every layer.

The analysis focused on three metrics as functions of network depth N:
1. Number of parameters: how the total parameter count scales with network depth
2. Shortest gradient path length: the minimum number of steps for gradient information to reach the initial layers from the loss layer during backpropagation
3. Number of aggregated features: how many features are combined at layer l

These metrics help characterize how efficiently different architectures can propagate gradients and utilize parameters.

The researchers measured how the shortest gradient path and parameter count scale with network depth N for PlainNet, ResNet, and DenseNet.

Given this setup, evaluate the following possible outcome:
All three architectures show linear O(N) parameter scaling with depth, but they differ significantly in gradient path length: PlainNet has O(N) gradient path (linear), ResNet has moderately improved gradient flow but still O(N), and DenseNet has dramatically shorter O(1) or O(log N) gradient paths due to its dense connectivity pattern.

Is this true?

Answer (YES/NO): NO